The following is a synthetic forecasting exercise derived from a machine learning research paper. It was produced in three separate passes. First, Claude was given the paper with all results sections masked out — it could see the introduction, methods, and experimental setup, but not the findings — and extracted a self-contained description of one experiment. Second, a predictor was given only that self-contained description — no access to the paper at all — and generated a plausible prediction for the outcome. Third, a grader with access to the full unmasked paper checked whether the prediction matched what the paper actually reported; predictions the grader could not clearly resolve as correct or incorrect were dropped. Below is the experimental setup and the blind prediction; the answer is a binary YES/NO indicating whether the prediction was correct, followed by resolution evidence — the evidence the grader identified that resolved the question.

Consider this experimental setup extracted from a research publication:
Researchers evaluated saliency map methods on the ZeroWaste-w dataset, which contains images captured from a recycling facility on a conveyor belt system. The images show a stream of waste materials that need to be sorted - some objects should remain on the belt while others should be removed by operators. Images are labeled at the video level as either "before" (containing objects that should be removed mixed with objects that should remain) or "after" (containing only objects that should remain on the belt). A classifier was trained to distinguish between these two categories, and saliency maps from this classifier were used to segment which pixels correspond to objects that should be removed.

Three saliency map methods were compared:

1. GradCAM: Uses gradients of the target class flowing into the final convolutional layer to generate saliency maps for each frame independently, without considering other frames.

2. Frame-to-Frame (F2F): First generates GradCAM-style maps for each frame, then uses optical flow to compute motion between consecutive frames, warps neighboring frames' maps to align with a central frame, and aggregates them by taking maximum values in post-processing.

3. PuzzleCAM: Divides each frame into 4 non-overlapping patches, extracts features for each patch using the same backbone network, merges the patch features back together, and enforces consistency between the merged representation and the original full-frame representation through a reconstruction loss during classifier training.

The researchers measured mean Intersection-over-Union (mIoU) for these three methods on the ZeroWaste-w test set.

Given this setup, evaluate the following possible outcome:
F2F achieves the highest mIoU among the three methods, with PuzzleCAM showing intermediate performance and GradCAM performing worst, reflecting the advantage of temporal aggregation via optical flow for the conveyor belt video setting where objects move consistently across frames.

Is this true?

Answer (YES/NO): NO